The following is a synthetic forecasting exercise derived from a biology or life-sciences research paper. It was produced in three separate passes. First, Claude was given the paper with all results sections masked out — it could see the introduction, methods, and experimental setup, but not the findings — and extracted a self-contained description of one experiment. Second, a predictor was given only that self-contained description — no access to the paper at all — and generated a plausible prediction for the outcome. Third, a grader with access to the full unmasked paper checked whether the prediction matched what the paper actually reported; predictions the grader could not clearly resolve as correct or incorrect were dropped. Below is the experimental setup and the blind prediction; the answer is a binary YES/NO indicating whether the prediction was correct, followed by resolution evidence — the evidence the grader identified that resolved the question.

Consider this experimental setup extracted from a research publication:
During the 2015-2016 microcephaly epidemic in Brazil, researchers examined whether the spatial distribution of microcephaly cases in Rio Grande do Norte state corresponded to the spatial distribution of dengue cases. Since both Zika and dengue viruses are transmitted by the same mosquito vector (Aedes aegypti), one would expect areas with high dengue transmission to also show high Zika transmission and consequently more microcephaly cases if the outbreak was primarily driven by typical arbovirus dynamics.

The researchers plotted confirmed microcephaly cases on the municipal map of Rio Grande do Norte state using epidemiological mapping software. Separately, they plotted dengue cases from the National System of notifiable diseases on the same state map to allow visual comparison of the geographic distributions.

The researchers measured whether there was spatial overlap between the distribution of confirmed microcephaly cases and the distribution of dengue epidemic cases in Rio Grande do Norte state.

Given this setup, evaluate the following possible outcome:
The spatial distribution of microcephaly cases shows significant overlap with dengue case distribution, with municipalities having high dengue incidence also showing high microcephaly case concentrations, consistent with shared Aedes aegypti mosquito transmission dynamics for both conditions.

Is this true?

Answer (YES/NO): NO